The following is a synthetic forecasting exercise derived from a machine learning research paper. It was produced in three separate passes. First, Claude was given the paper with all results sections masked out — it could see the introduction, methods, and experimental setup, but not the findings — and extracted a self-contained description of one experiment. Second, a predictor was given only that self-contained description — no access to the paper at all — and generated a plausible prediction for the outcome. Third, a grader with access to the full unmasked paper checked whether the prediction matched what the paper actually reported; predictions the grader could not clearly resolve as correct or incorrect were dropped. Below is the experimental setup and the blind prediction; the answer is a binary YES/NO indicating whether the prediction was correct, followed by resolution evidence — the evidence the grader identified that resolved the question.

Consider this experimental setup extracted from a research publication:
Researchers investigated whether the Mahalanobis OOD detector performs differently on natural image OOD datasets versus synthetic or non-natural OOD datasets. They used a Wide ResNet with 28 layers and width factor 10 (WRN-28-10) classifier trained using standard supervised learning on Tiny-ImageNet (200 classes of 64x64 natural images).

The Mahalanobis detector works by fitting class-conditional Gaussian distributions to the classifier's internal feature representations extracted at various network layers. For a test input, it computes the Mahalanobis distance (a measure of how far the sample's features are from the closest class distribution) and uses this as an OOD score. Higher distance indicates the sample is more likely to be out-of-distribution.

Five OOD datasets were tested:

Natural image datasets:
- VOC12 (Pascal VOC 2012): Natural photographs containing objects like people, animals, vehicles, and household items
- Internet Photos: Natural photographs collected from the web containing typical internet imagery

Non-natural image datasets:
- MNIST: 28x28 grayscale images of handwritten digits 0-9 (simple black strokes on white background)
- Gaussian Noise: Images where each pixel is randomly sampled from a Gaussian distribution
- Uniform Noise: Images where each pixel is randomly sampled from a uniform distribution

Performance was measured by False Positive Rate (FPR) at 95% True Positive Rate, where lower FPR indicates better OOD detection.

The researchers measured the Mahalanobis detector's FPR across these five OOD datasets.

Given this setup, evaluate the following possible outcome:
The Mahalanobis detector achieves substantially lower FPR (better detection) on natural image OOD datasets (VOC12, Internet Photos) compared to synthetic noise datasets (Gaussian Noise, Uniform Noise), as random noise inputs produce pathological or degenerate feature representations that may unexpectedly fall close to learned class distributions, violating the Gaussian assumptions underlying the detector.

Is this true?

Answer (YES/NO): NO